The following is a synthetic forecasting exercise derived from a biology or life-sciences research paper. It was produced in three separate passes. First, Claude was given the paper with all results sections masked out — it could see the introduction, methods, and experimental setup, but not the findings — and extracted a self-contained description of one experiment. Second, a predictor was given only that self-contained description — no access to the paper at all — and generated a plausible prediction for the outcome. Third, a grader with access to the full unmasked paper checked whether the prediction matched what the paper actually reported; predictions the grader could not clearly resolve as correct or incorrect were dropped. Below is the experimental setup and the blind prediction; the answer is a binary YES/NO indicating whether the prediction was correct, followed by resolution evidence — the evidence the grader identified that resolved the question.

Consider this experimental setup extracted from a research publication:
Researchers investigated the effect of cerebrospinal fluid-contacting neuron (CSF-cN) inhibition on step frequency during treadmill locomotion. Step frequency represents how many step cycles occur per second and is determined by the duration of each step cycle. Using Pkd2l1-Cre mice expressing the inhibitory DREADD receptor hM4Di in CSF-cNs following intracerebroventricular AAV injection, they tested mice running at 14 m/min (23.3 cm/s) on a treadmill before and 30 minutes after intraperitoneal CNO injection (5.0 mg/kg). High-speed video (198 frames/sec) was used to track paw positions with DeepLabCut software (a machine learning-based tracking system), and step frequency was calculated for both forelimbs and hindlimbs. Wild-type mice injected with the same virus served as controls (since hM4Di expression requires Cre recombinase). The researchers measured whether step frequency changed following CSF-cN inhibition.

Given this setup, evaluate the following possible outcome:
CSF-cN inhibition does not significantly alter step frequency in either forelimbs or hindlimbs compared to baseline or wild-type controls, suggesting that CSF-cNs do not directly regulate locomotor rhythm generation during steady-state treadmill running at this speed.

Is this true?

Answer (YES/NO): NO